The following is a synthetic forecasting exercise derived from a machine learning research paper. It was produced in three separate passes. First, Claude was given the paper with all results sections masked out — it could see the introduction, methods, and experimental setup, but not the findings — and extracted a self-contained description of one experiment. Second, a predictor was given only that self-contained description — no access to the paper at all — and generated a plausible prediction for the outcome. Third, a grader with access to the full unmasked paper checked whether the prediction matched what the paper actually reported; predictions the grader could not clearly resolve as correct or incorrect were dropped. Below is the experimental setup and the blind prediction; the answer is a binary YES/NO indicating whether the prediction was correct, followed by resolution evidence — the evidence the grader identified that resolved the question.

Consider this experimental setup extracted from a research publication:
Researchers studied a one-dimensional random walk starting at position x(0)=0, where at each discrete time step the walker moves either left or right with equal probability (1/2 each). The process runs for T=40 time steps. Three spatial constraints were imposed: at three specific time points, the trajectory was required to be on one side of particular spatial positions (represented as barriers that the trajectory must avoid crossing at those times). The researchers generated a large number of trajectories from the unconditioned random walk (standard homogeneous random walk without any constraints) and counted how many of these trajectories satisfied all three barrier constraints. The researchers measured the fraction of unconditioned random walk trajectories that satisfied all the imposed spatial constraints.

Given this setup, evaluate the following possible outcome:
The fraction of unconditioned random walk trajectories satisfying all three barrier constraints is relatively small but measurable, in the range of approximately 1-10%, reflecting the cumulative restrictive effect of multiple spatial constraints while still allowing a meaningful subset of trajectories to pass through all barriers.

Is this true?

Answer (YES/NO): NO